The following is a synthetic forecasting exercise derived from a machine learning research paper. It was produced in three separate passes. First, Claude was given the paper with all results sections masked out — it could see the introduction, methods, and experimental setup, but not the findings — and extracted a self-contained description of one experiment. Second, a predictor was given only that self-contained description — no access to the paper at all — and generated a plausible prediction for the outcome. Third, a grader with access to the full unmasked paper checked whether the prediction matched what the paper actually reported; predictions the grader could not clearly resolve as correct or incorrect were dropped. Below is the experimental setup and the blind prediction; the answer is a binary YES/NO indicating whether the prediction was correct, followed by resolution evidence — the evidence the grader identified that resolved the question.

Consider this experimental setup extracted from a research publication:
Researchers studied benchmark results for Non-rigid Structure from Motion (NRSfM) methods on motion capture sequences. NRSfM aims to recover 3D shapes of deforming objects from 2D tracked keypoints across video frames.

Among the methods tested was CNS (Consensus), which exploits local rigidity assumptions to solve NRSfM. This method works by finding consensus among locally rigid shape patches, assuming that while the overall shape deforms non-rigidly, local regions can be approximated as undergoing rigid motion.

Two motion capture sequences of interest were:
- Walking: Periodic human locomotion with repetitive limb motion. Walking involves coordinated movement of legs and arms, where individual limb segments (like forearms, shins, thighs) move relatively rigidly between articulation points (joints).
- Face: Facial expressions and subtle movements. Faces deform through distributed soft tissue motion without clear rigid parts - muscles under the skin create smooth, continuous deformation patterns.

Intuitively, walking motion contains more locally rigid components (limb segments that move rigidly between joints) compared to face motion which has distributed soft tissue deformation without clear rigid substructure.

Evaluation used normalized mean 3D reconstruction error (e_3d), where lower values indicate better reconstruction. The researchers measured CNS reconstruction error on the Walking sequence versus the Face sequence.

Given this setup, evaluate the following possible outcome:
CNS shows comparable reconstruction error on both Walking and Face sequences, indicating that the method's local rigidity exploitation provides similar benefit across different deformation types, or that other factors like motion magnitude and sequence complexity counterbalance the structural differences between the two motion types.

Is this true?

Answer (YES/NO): NO